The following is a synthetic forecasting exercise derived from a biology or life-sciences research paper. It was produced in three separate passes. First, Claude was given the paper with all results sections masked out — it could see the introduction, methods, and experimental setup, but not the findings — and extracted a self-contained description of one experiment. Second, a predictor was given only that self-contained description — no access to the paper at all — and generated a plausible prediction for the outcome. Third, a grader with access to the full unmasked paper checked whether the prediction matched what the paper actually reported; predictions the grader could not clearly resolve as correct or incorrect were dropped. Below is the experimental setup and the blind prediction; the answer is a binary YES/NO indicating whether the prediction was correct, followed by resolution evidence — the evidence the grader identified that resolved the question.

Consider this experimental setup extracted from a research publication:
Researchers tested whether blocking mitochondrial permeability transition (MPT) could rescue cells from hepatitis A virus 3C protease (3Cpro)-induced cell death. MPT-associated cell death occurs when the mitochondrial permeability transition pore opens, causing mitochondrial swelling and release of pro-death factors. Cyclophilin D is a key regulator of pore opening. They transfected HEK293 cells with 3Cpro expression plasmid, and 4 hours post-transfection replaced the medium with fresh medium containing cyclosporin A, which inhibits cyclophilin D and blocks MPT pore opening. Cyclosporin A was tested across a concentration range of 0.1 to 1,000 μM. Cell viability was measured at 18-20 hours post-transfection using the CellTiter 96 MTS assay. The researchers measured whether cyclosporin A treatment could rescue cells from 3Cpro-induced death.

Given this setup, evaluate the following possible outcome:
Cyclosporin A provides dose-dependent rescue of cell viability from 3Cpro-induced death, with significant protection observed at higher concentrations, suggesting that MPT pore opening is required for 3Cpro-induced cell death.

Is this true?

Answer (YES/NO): NO